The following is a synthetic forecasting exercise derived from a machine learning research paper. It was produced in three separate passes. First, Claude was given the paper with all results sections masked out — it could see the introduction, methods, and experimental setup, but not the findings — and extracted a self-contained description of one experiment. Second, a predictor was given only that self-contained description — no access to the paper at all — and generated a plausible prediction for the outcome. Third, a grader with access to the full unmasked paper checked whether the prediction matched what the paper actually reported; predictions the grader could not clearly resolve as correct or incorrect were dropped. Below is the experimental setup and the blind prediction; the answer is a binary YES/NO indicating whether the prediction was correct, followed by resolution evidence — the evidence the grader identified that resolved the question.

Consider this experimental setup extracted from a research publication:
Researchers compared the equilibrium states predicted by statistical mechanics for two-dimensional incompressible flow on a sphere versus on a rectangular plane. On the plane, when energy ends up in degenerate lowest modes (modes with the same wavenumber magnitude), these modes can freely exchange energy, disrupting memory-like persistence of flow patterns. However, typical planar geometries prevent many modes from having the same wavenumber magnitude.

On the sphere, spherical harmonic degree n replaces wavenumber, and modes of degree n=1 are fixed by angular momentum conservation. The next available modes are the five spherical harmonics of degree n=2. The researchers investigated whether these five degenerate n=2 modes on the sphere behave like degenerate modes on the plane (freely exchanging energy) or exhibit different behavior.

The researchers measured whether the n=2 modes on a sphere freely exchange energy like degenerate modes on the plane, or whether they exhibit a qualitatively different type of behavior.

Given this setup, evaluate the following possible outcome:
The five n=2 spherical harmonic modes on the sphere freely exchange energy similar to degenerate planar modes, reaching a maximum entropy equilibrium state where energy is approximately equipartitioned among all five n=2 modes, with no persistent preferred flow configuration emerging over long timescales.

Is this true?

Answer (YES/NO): NO